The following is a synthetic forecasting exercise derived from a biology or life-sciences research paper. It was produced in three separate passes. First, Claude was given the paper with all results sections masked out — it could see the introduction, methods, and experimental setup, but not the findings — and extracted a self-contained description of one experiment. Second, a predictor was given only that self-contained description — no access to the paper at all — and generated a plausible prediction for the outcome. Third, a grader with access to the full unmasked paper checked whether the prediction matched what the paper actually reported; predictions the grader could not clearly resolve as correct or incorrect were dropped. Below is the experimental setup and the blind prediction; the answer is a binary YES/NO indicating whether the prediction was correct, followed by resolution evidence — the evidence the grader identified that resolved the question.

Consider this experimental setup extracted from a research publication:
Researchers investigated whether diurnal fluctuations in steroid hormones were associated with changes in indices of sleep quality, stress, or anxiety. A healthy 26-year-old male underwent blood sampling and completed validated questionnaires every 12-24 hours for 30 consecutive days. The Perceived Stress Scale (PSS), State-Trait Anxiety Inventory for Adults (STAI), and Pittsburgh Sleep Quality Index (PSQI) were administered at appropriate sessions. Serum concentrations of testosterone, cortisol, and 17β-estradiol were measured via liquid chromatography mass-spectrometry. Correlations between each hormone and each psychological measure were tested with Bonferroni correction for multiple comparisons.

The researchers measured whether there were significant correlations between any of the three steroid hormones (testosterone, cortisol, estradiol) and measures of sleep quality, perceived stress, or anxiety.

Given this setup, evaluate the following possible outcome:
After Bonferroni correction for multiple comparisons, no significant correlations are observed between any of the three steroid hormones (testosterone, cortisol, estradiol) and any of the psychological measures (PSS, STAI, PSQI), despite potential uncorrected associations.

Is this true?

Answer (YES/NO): YES